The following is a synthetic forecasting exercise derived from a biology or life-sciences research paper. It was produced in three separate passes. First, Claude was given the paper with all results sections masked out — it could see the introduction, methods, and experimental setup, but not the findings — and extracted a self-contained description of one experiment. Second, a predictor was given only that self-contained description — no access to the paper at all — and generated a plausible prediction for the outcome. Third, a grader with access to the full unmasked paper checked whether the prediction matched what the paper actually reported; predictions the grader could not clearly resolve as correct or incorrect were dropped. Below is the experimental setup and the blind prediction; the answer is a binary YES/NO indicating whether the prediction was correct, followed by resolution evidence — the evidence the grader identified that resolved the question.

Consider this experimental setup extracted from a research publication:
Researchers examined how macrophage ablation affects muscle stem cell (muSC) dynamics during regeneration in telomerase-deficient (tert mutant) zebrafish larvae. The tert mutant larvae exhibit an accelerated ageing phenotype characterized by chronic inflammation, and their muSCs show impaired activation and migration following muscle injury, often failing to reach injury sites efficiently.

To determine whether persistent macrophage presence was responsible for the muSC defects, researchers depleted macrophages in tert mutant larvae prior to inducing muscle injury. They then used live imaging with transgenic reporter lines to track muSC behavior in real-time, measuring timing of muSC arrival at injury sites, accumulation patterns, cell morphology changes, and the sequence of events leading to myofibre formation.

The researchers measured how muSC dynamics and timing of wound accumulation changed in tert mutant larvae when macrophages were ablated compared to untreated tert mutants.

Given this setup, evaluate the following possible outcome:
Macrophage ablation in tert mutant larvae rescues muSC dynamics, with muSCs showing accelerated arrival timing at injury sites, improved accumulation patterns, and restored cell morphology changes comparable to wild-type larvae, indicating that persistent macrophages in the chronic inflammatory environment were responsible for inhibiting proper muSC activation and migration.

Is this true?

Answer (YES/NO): NO